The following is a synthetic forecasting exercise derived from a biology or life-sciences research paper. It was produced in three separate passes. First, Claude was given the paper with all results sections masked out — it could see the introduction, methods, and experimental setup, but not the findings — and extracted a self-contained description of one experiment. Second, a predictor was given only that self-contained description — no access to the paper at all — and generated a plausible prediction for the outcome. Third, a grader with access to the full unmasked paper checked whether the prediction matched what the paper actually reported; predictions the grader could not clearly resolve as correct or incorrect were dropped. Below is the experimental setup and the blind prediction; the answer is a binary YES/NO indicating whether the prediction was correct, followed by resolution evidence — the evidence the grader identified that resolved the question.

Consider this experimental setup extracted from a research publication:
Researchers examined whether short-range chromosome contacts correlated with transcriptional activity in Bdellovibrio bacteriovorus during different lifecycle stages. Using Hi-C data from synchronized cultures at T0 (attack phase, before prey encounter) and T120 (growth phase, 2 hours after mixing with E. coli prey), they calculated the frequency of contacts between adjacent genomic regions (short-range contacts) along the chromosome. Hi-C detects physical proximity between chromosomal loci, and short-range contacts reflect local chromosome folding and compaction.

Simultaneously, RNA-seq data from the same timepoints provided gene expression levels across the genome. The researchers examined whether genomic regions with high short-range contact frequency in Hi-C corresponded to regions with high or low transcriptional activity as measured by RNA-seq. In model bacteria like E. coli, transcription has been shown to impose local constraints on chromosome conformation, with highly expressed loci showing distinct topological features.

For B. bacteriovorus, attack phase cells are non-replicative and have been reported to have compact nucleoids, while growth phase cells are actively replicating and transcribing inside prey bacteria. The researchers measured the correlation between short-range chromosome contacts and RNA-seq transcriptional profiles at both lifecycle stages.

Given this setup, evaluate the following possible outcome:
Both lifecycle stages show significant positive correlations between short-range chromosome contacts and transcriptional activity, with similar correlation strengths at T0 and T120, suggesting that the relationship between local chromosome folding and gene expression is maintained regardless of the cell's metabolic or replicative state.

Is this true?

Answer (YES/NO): NO